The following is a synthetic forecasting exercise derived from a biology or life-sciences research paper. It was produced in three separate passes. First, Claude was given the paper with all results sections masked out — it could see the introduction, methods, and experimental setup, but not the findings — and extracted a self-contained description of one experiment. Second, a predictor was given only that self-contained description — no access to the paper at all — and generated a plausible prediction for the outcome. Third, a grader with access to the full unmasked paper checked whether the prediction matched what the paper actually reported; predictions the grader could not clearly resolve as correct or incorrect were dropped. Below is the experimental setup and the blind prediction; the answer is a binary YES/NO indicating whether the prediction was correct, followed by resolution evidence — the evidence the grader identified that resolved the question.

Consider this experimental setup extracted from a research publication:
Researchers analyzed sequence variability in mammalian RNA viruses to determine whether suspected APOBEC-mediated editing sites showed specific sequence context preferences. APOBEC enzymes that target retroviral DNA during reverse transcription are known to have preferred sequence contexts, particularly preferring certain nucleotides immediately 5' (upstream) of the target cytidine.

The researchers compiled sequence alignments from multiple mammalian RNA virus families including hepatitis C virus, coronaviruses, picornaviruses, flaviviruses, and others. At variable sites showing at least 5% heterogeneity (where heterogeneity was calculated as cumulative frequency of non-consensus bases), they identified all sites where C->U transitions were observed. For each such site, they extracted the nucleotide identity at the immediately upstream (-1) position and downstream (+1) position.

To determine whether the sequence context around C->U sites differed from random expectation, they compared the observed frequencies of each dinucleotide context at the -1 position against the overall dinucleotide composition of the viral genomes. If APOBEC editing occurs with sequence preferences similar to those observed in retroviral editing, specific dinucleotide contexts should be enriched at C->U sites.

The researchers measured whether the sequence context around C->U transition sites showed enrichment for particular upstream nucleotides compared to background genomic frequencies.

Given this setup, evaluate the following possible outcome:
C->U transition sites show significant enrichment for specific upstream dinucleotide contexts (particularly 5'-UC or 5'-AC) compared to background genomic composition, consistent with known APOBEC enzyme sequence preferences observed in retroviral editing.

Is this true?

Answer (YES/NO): NO